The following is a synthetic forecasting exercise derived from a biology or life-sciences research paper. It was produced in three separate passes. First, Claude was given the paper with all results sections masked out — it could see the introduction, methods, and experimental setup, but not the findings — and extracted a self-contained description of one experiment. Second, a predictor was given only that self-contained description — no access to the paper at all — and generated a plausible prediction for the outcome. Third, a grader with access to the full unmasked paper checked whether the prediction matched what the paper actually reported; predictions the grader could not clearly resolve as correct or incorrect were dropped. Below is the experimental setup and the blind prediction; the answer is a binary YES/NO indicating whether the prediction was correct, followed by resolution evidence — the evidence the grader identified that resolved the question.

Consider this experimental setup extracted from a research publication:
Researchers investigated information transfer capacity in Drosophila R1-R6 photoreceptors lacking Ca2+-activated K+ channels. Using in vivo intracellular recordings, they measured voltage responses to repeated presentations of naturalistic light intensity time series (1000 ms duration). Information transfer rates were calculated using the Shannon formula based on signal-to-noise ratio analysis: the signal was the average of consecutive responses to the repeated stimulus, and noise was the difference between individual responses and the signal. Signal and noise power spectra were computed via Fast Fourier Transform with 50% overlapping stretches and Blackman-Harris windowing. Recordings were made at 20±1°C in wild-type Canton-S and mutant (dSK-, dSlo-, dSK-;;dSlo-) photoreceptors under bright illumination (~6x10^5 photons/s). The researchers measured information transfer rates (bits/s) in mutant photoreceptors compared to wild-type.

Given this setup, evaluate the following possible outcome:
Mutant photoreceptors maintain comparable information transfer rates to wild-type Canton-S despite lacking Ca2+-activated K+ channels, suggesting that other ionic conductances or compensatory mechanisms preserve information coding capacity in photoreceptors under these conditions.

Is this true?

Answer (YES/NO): YES